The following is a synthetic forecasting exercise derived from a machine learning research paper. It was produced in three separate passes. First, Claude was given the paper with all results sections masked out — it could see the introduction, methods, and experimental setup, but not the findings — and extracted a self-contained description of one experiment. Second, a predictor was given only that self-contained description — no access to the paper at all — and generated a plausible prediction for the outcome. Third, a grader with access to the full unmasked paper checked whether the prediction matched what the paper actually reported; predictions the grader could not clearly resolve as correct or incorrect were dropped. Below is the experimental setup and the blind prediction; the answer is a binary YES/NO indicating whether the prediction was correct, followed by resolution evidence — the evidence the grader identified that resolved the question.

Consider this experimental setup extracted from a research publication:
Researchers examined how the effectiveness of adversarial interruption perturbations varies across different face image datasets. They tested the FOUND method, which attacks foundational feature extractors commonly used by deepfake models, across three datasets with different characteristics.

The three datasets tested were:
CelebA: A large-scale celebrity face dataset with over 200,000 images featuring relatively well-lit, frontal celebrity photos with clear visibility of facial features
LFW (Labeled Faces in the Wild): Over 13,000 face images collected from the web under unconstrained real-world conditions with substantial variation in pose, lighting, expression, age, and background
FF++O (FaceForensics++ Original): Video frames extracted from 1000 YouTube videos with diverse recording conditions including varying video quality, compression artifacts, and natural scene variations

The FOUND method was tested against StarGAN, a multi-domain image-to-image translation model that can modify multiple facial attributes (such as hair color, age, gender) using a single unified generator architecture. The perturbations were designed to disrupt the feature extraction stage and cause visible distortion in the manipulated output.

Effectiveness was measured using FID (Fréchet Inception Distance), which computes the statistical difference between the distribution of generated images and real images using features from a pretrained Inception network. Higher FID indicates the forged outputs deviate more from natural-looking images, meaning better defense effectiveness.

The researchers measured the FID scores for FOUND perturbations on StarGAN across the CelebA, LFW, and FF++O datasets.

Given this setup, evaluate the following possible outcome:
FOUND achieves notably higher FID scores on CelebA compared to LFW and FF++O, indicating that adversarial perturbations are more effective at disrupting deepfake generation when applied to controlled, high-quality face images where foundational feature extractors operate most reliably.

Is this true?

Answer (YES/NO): NO